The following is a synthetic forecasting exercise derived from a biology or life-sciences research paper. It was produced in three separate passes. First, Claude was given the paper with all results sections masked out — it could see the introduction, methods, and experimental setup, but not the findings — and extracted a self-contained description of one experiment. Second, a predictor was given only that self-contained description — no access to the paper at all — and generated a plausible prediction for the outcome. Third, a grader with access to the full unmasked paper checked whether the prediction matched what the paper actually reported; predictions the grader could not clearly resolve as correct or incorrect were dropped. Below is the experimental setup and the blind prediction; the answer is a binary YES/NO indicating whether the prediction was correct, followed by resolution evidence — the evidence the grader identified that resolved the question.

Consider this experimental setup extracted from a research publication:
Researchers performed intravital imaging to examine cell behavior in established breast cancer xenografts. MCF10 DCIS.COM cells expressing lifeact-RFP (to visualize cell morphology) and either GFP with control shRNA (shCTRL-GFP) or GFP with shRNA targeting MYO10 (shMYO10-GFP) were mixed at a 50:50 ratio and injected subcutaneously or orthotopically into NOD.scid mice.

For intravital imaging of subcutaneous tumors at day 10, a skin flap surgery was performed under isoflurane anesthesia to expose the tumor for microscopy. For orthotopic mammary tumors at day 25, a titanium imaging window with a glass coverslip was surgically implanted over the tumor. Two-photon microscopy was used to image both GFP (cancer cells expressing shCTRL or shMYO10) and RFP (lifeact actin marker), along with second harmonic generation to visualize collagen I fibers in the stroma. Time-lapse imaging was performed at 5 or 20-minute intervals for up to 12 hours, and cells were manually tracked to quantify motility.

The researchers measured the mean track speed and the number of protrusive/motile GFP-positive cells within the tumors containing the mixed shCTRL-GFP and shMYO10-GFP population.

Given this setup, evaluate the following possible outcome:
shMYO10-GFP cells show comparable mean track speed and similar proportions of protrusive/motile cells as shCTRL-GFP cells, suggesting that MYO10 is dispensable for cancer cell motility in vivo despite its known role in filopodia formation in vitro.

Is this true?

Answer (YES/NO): NO